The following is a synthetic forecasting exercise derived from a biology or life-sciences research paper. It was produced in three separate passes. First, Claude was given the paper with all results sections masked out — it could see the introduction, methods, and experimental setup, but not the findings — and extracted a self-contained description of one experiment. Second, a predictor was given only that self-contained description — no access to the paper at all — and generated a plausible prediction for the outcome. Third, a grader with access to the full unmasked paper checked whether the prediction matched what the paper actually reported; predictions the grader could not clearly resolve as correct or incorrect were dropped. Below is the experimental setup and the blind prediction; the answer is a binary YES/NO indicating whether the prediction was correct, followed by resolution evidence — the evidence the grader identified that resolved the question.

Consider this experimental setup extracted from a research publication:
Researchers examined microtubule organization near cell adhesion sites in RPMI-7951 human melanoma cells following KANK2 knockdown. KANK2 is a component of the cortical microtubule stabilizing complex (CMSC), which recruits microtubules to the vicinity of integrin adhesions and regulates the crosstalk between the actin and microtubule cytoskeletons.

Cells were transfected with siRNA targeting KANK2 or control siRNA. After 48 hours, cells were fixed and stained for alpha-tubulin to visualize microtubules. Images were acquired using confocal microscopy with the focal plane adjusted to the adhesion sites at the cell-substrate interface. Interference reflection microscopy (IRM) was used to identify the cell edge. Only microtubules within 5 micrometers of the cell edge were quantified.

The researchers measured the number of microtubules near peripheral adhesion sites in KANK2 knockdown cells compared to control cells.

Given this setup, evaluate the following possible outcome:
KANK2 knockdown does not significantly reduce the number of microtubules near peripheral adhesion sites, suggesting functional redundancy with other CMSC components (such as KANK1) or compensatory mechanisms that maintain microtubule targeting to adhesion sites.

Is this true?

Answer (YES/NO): NO